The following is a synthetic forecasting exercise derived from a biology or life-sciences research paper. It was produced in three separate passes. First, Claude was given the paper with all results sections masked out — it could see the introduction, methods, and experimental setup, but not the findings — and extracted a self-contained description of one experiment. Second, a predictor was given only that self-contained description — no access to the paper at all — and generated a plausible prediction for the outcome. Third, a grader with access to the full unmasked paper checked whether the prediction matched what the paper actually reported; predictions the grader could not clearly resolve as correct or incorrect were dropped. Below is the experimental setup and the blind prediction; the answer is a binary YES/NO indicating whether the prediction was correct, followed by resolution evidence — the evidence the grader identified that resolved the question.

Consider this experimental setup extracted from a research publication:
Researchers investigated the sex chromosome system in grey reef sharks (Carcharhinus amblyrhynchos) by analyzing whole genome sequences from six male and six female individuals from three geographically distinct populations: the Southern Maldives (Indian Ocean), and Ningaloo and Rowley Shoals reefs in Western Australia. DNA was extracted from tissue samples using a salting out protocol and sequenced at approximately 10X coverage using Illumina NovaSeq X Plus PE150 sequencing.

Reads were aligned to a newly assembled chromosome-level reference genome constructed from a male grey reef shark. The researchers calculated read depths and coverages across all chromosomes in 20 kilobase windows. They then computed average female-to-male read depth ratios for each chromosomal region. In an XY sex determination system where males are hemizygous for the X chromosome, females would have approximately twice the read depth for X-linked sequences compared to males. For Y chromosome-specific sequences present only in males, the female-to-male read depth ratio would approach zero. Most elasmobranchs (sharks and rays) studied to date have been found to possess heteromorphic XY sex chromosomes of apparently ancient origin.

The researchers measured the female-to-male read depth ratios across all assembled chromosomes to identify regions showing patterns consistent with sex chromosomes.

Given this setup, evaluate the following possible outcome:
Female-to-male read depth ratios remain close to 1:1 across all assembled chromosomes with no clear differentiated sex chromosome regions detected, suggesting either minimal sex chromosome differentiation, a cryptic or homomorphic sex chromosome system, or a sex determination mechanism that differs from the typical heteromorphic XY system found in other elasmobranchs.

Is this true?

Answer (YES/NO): NO